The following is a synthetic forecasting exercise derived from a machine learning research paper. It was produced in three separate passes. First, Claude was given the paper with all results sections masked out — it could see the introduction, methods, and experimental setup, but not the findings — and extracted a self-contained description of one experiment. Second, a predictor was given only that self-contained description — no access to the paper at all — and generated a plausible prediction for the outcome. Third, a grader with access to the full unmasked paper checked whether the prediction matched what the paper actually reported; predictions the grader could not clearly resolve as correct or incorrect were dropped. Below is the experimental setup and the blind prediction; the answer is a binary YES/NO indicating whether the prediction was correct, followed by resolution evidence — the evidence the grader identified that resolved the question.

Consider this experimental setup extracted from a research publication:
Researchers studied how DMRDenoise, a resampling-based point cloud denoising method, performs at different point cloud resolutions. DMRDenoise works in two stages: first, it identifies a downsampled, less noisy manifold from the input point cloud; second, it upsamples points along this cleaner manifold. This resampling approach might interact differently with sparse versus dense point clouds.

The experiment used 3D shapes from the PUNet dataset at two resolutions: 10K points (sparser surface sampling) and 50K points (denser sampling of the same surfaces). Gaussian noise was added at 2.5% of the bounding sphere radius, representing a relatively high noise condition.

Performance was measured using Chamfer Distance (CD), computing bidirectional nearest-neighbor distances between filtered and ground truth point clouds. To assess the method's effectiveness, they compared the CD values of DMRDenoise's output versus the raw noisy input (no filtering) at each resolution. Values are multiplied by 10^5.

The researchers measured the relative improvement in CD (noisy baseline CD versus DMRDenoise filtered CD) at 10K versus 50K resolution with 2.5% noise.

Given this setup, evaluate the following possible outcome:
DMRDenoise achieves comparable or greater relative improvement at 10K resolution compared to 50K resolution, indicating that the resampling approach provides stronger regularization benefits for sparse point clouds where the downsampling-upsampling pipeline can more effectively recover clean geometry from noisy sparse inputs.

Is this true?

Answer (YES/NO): NO